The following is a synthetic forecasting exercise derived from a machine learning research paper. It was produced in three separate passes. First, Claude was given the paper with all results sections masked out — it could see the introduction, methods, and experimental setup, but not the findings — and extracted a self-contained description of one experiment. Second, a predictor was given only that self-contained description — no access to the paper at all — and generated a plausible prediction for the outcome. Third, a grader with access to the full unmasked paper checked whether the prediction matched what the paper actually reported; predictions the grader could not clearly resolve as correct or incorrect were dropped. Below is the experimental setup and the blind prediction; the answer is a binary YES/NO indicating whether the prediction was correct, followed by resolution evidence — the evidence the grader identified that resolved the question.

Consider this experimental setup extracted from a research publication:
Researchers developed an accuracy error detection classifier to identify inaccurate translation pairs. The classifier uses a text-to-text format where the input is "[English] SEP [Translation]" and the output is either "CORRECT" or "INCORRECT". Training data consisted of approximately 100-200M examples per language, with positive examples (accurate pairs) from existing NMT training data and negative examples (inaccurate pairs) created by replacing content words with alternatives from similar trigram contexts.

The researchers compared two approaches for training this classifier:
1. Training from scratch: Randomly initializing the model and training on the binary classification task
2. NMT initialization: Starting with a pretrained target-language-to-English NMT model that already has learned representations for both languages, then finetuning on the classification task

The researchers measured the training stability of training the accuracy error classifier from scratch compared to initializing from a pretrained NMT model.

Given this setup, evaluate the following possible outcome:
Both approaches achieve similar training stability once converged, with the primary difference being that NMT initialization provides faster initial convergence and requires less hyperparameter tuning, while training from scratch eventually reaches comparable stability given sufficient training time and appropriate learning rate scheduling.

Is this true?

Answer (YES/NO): NO